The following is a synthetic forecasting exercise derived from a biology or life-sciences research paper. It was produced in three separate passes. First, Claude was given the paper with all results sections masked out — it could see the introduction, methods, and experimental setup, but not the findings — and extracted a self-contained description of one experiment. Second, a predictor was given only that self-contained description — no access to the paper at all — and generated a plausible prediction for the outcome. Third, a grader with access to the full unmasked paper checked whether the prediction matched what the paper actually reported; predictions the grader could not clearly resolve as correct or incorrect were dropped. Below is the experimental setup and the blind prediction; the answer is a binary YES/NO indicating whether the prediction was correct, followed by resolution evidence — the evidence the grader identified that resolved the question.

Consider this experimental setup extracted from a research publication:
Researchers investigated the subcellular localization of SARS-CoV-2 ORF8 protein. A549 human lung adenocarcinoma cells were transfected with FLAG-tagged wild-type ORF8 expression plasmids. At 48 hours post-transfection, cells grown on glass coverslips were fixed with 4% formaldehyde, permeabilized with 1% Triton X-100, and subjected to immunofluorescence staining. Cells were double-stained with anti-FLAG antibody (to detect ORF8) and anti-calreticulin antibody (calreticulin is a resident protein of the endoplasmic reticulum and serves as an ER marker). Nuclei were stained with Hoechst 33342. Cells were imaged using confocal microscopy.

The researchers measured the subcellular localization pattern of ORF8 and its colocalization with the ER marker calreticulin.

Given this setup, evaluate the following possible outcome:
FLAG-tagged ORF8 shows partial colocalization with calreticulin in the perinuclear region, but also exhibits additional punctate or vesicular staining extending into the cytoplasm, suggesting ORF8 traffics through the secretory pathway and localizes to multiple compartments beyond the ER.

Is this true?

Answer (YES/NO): NO